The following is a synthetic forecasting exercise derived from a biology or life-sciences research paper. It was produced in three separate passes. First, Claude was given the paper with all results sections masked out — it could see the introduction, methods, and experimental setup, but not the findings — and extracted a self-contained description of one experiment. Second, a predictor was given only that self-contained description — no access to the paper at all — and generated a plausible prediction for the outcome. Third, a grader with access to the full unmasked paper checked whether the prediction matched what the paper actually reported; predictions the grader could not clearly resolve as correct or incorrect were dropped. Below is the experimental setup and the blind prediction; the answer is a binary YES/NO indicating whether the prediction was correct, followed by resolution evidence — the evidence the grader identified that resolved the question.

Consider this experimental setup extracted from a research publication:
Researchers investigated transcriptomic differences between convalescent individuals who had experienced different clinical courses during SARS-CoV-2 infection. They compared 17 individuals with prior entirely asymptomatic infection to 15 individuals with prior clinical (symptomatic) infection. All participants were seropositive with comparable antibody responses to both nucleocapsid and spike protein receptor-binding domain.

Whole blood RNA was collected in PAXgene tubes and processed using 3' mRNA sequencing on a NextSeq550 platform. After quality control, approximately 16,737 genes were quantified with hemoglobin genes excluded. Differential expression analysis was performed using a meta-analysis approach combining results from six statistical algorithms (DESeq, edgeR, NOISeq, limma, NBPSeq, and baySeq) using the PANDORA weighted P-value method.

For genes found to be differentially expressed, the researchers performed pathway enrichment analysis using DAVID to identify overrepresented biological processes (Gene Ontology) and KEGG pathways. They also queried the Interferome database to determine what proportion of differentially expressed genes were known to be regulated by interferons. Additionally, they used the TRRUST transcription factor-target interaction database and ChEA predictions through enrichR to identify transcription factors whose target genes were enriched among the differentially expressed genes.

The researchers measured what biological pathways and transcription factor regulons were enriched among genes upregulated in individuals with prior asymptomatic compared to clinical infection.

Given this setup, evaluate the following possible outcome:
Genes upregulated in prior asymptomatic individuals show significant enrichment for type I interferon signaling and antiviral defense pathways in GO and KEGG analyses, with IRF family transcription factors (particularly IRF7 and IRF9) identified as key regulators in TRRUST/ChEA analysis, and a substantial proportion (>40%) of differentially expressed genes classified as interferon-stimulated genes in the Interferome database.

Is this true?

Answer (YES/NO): NO